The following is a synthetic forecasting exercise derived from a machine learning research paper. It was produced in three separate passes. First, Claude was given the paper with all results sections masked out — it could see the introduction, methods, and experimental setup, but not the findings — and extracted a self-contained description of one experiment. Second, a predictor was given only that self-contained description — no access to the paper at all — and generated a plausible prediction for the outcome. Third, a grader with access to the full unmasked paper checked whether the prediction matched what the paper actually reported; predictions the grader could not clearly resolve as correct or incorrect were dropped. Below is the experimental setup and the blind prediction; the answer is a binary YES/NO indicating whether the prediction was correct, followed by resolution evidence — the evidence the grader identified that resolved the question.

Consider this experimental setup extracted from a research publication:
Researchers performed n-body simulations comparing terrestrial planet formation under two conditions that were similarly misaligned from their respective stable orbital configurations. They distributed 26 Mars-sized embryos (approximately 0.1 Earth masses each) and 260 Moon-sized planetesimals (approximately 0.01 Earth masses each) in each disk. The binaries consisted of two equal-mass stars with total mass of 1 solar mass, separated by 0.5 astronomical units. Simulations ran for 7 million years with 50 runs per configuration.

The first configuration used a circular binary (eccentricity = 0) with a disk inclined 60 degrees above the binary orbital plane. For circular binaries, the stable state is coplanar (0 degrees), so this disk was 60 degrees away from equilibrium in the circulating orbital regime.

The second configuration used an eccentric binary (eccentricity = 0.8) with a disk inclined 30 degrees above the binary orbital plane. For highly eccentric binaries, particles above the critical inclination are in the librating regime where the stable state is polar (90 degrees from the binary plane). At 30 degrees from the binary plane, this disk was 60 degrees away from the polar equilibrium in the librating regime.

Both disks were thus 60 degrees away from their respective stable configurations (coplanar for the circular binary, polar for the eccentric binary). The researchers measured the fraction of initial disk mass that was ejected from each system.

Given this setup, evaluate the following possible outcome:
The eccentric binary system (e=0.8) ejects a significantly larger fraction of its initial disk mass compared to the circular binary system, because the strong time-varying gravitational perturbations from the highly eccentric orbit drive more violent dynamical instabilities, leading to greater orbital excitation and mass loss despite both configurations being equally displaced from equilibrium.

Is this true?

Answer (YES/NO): NO